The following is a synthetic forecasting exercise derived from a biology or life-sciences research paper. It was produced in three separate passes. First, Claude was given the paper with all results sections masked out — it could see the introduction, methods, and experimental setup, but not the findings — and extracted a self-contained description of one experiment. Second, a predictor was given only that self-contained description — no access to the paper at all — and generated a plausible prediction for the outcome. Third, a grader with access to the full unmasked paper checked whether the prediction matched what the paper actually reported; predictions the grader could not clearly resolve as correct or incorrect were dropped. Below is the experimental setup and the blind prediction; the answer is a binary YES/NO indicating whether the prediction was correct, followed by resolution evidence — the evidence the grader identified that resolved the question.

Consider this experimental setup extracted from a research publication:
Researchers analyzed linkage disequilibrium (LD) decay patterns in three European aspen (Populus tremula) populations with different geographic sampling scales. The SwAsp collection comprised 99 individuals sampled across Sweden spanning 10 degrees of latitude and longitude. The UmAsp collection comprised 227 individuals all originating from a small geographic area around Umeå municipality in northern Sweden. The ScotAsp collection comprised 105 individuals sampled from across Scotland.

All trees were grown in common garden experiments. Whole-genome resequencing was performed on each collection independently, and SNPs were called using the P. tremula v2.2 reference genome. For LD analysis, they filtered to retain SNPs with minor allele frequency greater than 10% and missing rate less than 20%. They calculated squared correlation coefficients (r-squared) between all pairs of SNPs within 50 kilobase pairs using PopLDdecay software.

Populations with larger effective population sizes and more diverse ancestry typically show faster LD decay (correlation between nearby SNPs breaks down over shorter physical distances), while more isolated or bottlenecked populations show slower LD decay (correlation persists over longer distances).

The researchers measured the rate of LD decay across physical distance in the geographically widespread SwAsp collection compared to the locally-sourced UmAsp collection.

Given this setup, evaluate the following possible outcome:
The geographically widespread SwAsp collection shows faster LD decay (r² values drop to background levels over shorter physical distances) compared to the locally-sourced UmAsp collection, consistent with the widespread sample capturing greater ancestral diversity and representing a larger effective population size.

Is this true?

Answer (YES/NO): NO